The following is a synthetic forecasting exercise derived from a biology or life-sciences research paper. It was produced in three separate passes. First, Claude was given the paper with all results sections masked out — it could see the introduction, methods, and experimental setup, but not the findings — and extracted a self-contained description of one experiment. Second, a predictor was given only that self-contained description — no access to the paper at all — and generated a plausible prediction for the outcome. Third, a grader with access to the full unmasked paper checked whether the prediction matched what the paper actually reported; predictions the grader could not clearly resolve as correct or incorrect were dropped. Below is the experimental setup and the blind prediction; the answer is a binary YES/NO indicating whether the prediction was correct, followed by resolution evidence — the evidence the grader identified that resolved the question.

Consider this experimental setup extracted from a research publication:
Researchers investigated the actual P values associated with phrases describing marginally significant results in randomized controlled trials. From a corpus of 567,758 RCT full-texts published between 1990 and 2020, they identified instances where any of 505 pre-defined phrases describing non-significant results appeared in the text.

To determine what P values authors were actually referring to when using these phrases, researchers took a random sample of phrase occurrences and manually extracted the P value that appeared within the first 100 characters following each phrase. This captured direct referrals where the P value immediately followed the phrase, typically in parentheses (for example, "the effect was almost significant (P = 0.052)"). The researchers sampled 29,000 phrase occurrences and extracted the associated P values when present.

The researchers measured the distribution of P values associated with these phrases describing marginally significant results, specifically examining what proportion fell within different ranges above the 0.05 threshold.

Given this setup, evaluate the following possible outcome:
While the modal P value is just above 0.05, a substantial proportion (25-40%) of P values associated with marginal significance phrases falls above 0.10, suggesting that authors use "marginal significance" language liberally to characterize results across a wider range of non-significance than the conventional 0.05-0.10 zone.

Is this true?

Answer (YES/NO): NO